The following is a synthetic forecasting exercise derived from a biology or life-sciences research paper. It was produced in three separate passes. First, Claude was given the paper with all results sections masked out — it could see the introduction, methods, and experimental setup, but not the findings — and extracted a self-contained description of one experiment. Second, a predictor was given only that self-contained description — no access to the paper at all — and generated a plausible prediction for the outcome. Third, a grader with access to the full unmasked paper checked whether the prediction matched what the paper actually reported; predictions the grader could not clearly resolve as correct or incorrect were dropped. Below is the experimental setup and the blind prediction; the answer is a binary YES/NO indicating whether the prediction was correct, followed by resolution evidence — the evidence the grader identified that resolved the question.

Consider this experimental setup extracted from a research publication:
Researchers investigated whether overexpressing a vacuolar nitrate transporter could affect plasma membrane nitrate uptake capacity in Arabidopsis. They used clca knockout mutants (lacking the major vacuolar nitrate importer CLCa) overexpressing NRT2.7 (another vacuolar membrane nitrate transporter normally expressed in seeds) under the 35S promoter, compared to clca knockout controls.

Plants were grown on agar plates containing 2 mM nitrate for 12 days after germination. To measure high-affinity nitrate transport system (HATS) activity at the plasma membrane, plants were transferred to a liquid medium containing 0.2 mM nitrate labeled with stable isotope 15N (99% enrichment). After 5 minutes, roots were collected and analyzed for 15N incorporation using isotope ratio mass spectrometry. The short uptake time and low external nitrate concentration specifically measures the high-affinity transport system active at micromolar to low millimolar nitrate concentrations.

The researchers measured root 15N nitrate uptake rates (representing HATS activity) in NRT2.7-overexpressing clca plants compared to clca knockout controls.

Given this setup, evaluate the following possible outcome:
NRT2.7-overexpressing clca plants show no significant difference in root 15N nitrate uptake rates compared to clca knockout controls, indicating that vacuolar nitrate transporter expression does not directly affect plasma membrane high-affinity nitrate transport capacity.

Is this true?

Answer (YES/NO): YES